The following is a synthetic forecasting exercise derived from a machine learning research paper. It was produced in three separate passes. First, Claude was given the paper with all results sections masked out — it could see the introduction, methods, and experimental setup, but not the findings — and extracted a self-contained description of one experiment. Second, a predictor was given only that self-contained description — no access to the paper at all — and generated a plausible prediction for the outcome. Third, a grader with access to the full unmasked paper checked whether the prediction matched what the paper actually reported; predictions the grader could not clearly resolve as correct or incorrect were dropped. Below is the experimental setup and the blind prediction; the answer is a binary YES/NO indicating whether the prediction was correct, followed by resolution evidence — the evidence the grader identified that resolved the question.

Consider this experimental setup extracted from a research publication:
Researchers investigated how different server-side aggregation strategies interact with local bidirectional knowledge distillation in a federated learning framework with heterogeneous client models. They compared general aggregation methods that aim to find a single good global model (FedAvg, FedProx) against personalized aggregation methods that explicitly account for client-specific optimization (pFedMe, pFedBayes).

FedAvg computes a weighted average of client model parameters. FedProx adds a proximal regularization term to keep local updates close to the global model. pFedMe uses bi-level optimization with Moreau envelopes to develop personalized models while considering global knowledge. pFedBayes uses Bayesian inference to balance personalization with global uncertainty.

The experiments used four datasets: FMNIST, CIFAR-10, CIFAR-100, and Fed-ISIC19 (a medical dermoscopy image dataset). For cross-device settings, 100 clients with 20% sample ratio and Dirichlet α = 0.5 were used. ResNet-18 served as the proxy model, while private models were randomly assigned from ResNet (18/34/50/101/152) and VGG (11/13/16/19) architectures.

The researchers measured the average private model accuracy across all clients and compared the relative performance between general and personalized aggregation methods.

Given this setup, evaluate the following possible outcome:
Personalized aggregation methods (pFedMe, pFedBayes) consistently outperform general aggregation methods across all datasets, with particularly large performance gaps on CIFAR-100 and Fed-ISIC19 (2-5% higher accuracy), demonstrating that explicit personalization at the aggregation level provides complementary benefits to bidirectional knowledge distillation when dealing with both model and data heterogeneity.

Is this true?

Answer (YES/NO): NO